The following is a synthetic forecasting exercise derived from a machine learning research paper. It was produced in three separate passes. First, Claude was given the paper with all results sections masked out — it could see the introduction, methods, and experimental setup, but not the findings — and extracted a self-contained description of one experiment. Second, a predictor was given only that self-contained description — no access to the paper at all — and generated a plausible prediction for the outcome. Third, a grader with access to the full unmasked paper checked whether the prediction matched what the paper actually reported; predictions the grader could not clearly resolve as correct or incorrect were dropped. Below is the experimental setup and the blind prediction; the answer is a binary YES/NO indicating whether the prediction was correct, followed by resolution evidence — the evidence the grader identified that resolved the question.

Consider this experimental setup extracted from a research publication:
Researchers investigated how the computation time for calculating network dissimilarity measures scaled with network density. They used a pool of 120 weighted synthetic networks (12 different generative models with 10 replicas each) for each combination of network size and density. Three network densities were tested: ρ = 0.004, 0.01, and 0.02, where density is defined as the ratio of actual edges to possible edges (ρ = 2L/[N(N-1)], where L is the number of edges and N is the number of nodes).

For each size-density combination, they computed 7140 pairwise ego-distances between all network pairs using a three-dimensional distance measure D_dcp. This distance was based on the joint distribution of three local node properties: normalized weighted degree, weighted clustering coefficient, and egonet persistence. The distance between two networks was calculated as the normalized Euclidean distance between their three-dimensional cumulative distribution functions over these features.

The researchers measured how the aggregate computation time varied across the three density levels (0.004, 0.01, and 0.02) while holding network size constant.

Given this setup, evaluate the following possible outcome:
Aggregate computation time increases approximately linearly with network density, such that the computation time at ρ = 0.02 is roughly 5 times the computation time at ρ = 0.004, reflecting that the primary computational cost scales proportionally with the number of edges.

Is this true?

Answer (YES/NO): NO